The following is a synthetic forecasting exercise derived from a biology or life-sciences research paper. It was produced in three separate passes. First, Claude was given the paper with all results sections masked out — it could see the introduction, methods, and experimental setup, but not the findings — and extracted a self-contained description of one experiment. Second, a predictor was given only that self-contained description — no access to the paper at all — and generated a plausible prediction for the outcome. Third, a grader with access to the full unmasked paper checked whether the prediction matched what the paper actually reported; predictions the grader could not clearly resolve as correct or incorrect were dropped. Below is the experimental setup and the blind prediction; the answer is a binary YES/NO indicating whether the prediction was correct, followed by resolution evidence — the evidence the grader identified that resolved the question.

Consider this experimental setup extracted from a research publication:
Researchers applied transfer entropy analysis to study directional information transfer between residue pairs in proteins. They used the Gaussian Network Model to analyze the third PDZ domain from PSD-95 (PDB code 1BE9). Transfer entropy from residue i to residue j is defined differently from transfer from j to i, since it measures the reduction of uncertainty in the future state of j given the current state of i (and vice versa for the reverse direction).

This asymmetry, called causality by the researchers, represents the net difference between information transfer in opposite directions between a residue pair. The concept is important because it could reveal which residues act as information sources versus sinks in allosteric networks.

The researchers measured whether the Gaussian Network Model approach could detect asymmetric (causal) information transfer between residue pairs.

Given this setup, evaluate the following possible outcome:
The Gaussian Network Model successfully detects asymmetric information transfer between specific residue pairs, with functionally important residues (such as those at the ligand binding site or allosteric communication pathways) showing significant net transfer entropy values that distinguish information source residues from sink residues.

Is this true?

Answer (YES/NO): YES